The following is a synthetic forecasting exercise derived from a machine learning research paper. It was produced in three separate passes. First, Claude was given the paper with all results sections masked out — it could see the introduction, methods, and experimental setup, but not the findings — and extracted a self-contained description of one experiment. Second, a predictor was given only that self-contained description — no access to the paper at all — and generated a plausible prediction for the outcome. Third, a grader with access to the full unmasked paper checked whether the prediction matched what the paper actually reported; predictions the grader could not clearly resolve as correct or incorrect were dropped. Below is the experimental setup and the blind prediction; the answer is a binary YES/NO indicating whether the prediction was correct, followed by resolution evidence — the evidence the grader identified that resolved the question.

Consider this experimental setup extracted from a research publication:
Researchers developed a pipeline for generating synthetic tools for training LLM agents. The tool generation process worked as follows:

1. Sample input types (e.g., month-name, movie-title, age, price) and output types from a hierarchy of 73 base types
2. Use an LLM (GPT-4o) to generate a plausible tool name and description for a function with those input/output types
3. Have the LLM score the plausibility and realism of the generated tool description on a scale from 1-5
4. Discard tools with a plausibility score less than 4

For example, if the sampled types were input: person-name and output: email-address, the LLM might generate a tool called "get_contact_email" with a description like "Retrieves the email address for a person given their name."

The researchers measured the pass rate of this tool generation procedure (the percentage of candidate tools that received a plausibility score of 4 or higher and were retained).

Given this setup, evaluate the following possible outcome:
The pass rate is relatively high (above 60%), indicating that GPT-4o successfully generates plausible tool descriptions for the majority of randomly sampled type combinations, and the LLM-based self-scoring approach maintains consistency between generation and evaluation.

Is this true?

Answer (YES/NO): NO